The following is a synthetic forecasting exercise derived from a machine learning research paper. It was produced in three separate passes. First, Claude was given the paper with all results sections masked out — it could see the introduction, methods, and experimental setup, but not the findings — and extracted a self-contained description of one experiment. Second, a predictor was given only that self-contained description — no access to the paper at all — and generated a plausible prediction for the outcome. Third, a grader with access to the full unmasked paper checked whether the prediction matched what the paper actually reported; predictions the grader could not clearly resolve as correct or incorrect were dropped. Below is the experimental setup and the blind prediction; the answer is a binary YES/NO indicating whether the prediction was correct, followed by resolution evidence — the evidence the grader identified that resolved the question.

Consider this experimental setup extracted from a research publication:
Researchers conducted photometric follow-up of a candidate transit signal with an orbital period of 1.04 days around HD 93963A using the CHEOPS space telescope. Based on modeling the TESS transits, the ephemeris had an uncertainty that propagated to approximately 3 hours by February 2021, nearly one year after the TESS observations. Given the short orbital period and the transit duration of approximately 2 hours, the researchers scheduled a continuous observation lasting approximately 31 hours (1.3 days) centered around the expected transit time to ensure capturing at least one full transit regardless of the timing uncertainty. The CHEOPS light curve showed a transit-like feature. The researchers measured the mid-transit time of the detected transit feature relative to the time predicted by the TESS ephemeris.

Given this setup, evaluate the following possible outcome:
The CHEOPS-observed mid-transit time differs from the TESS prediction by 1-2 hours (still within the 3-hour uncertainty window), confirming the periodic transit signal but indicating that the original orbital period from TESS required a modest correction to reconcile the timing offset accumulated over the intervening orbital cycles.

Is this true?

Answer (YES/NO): YES